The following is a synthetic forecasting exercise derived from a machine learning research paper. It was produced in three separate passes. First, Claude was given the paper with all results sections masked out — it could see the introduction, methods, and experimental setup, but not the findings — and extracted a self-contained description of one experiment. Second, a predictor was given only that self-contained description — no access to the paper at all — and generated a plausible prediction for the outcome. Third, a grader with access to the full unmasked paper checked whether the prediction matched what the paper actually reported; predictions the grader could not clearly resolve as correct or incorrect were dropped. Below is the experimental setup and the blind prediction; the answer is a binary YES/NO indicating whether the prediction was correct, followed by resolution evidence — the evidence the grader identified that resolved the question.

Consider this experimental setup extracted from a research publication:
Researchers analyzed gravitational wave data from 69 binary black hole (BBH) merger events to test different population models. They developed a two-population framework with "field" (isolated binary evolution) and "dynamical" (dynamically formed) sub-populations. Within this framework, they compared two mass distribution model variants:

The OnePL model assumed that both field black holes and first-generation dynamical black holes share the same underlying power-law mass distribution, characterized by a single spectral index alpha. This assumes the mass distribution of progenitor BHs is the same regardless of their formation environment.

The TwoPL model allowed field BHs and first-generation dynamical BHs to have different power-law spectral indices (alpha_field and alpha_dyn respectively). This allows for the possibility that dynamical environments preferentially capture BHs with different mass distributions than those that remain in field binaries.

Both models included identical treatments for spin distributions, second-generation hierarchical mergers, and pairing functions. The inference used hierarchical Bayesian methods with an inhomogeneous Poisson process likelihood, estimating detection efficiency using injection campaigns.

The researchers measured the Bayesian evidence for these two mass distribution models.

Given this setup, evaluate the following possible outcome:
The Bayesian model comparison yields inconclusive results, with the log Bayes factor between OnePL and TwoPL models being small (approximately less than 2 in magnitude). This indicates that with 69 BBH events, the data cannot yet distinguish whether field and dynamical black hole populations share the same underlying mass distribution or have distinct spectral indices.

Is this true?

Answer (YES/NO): YES